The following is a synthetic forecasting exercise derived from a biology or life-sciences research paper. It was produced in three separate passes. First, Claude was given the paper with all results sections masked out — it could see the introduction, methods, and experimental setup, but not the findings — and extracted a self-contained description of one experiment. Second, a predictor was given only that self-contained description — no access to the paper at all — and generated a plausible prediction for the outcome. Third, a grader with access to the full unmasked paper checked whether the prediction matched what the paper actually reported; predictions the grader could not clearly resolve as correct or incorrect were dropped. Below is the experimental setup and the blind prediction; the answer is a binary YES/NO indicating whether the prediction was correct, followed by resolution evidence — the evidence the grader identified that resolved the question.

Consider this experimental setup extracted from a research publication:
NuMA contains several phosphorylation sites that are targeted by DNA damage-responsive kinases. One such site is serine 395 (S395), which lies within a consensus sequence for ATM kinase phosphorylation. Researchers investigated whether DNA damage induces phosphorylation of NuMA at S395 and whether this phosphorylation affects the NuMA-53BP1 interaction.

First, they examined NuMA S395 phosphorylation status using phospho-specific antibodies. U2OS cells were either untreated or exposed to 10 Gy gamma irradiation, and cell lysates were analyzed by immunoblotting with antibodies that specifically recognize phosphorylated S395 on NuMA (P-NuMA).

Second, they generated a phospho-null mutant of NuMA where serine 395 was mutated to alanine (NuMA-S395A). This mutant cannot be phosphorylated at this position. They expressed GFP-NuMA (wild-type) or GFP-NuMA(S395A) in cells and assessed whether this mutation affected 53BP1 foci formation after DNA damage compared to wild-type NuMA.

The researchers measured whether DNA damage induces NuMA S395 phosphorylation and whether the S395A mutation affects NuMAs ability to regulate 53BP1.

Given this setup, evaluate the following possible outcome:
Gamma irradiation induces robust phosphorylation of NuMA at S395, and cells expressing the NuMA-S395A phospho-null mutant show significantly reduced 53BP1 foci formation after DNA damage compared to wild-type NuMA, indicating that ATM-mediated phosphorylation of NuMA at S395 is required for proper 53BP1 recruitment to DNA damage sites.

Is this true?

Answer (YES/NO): YES